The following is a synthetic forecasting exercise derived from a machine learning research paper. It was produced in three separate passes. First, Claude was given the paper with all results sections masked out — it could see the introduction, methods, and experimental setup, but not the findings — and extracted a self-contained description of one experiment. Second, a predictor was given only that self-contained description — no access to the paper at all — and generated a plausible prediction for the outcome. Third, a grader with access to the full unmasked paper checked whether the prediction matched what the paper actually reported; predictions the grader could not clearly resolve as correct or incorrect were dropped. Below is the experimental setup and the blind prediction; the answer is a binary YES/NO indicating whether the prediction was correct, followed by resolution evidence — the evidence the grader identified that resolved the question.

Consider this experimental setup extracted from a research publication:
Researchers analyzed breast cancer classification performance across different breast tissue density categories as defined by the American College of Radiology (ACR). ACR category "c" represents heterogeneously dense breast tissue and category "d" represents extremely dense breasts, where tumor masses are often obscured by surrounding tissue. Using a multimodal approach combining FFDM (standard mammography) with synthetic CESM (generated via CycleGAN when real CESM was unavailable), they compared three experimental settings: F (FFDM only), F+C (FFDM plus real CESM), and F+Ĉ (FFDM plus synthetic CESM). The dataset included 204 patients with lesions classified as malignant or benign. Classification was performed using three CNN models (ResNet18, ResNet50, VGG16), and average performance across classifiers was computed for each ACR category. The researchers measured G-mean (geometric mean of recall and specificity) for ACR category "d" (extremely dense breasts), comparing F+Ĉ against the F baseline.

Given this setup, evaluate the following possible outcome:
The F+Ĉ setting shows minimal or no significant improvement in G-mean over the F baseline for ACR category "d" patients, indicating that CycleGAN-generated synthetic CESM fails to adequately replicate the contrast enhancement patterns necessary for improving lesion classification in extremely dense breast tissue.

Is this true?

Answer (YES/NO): NO